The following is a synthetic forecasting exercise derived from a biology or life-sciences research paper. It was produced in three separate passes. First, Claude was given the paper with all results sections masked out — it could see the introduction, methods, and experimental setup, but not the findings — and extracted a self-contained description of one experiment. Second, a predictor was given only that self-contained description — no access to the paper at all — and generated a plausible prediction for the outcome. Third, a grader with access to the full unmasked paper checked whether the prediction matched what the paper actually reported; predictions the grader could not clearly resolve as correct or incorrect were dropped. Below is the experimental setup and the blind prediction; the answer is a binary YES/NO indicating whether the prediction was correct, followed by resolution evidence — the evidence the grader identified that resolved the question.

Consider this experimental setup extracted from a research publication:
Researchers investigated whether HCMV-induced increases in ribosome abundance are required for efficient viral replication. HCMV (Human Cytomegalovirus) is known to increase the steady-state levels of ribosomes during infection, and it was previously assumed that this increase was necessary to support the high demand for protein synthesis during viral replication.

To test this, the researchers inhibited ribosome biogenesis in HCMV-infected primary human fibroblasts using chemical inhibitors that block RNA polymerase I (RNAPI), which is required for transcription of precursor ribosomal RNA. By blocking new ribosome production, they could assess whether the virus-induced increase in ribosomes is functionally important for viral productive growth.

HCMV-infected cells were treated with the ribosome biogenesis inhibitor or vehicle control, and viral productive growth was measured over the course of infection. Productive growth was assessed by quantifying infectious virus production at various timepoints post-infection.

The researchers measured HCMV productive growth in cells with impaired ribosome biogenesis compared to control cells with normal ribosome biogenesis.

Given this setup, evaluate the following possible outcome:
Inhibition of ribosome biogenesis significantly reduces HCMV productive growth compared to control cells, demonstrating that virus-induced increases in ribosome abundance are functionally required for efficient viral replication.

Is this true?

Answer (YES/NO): NO